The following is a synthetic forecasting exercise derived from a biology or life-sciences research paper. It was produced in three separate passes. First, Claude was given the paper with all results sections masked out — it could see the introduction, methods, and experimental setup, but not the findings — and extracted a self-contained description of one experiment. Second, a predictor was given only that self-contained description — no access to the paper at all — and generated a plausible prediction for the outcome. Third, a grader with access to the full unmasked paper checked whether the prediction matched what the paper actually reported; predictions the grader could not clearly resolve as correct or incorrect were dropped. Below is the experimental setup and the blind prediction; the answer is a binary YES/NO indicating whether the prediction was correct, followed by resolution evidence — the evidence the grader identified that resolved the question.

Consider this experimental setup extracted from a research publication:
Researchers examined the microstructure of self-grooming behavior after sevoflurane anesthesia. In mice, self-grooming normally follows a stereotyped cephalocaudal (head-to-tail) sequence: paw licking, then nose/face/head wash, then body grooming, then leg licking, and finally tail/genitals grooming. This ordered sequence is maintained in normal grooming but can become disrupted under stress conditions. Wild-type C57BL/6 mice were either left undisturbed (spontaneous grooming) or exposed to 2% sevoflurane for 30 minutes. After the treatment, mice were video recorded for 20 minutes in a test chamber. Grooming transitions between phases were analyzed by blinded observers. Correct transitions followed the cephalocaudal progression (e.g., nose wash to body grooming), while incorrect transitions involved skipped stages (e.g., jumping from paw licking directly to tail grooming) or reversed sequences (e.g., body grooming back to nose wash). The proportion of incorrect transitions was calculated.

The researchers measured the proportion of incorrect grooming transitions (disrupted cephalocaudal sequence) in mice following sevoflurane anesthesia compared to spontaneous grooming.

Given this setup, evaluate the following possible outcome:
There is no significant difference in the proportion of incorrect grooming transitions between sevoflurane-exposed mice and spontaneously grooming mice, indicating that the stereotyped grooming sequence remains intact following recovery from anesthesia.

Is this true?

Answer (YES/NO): NO